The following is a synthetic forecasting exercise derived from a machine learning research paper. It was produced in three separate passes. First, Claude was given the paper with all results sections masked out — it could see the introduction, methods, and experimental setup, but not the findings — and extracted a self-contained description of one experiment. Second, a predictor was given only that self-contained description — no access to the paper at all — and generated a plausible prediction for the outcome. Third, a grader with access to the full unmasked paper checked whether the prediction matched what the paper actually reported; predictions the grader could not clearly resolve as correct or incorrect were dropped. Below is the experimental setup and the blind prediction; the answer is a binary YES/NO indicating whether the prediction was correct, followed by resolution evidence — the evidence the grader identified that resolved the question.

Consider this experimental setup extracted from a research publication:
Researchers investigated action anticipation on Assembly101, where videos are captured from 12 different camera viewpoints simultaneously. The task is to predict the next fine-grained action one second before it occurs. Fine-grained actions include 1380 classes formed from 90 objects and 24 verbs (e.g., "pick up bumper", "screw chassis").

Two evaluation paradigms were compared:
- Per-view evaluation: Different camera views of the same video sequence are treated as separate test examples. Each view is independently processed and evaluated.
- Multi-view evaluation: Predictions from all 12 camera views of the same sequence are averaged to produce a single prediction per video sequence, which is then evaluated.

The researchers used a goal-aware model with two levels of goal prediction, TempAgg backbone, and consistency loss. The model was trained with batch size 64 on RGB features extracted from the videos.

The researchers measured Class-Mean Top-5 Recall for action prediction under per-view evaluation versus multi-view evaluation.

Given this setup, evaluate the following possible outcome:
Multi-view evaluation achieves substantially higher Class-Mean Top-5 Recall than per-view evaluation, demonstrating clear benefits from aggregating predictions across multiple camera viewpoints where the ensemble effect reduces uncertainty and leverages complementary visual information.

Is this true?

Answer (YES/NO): NO